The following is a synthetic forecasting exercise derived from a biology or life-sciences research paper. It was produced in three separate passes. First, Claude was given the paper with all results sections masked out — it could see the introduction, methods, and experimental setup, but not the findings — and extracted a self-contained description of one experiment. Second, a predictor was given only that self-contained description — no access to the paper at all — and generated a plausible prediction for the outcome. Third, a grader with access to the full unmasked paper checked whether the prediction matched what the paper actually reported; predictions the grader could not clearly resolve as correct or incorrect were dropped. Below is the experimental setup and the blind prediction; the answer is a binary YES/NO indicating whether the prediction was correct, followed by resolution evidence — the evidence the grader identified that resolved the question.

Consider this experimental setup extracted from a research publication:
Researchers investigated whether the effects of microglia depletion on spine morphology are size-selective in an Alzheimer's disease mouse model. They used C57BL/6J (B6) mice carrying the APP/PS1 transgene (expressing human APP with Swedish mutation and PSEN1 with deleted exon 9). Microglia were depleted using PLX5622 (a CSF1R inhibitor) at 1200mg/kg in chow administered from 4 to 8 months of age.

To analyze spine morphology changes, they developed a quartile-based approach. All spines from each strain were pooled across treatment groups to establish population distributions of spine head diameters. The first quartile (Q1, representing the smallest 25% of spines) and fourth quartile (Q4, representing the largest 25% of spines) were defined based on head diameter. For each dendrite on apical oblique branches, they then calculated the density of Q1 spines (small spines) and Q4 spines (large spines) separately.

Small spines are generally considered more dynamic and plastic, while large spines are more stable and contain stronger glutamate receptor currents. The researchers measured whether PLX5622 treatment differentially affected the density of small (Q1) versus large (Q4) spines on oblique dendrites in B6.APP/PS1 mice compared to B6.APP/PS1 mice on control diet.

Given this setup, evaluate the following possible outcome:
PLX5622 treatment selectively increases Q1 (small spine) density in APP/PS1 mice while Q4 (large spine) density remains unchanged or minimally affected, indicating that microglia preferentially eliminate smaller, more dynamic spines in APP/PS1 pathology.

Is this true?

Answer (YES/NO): NO